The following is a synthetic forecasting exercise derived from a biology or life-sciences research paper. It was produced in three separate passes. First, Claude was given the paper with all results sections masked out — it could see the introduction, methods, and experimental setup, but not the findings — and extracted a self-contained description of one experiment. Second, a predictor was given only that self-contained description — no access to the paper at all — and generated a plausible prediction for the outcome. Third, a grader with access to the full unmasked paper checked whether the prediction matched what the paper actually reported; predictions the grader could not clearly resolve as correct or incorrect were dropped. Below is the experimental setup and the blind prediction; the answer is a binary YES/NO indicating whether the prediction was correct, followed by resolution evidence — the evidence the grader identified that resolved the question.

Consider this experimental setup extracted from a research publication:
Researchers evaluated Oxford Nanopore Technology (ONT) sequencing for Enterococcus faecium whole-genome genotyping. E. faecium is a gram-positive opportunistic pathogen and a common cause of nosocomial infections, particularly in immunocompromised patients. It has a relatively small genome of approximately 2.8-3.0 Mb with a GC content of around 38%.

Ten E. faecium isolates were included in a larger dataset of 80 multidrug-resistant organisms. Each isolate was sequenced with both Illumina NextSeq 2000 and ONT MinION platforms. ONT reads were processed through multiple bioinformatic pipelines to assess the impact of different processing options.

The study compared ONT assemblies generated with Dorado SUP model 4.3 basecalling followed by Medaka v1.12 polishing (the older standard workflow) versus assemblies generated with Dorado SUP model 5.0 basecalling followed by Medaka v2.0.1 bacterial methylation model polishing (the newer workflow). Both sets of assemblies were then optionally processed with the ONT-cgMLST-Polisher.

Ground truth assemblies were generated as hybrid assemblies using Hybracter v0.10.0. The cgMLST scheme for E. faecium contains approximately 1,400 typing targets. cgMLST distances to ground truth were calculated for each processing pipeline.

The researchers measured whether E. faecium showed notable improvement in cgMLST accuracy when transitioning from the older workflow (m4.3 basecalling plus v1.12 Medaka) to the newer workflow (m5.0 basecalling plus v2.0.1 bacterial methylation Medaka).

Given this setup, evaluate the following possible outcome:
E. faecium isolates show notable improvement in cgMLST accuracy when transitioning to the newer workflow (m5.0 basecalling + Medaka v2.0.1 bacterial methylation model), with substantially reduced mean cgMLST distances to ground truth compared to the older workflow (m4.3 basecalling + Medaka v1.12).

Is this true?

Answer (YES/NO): NO